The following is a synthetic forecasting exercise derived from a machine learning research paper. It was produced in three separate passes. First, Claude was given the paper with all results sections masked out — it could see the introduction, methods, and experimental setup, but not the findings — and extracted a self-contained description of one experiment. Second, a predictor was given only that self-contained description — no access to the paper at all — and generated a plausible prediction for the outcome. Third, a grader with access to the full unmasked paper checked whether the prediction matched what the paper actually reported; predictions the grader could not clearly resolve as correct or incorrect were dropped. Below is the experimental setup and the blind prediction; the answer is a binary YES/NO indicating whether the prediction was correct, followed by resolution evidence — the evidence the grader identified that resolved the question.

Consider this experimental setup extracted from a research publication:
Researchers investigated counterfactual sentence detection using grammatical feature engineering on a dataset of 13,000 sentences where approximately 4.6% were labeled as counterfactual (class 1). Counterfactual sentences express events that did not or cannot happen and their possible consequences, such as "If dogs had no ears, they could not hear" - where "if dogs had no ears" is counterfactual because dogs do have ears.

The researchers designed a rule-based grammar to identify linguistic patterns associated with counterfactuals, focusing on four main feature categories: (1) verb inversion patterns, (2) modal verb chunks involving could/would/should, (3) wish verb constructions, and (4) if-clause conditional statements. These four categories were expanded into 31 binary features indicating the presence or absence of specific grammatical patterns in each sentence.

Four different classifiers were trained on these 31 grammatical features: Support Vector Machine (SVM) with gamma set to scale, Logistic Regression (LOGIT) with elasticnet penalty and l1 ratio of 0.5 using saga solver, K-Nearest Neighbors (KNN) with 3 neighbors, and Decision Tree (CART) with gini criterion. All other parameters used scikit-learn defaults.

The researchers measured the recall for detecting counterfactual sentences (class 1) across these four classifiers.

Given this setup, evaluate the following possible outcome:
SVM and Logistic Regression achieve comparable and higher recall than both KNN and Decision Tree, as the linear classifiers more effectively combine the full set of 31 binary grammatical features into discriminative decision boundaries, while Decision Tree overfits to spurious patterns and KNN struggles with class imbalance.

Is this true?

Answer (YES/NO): NO